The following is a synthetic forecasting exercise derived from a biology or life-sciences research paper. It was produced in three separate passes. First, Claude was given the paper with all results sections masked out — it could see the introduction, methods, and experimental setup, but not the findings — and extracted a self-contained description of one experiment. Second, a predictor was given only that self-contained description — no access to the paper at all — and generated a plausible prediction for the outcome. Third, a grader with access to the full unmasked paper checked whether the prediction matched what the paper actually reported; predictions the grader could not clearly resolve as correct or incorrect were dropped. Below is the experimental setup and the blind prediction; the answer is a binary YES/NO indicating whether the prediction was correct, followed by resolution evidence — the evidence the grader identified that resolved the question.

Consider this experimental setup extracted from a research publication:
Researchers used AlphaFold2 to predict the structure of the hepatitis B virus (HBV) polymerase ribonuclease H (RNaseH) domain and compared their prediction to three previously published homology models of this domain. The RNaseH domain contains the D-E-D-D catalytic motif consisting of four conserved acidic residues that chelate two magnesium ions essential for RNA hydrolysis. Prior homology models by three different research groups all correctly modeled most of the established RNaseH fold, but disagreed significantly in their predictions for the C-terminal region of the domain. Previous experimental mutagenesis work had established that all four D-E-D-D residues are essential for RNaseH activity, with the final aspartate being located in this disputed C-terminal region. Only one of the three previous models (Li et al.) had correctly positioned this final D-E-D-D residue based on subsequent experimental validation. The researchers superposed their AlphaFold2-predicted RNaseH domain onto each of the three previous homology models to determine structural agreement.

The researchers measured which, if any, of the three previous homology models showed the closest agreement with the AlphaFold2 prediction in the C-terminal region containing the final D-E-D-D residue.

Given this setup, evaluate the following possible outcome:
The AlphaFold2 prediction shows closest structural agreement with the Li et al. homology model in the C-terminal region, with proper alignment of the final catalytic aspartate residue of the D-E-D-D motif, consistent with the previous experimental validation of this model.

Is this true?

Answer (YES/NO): YES